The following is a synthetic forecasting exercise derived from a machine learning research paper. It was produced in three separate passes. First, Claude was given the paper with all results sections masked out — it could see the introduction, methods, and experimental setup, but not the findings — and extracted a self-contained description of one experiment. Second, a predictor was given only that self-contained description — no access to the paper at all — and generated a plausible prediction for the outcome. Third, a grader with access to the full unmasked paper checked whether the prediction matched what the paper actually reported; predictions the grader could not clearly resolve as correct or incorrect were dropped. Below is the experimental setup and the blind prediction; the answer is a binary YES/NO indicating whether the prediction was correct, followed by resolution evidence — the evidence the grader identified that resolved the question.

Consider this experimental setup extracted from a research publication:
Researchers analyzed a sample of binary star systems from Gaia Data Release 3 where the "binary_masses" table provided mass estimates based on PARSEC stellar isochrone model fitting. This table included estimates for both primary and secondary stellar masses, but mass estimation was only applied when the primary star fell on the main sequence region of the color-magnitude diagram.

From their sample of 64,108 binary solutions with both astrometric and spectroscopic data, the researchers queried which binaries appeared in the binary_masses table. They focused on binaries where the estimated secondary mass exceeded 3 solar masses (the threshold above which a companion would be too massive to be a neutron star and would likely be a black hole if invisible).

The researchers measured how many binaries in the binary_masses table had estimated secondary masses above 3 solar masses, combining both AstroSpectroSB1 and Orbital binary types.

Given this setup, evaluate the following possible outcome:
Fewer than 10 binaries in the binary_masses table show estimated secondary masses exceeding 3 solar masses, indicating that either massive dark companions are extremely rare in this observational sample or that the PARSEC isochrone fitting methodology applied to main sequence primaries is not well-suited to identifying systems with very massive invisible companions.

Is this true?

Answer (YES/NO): YES